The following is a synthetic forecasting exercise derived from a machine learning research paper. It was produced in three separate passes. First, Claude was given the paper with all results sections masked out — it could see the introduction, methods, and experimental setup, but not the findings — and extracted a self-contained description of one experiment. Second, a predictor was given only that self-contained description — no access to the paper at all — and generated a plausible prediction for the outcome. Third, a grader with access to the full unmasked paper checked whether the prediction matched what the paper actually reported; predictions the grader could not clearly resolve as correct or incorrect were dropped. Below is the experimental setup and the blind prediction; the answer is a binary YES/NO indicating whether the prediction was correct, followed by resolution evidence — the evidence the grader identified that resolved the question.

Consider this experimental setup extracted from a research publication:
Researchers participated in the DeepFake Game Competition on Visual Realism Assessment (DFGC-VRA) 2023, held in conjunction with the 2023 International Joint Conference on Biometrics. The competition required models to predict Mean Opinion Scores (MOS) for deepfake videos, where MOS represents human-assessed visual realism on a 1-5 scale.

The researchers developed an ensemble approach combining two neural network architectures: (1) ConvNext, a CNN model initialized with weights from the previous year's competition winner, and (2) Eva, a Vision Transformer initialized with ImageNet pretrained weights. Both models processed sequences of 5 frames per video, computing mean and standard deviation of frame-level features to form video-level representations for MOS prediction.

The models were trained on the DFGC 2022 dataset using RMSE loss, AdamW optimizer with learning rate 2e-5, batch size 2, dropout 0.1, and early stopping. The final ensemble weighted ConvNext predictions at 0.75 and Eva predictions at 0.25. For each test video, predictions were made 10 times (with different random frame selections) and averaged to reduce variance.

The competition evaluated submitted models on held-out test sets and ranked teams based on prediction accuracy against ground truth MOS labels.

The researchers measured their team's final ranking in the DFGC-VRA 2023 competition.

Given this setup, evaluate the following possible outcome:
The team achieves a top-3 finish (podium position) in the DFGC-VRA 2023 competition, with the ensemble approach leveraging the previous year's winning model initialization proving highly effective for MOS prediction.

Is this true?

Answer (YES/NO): YES